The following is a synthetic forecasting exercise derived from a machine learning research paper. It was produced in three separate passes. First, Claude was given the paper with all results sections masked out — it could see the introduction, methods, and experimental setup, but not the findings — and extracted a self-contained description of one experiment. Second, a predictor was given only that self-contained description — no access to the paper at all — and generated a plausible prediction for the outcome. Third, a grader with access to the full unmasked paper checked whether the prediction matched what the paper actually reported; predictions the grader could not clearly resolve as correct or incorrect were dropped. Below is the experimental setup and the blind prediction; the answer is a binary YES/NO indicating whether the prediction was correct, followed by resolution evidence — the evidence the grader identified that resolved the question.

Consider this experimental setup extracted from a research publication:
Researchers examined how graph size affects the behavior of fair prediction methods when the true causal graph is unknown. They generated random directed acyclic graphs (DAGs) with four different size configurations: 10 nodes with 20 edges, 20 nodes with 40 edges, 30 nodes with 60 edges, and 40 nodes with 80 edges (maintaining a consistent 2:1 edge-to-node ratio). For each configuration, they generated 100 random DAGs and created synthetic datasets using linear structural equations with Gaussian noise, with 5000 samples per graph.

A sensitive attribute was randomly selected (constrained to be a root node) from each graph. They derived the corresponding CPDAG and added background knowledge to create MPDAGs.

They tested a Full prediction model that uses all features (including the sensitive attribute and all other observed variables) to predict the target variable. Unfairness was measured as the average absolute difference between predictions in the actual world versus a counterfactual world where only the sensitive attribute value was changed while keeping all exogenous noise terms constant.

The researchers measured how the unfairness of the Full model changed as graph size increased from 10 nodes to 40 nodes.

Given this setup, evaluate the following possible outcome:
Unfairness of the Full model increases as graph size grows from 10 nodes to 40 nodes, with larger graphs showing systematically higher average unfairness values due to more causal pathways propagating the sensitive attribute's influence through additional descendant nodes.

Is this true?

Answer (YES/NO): NO